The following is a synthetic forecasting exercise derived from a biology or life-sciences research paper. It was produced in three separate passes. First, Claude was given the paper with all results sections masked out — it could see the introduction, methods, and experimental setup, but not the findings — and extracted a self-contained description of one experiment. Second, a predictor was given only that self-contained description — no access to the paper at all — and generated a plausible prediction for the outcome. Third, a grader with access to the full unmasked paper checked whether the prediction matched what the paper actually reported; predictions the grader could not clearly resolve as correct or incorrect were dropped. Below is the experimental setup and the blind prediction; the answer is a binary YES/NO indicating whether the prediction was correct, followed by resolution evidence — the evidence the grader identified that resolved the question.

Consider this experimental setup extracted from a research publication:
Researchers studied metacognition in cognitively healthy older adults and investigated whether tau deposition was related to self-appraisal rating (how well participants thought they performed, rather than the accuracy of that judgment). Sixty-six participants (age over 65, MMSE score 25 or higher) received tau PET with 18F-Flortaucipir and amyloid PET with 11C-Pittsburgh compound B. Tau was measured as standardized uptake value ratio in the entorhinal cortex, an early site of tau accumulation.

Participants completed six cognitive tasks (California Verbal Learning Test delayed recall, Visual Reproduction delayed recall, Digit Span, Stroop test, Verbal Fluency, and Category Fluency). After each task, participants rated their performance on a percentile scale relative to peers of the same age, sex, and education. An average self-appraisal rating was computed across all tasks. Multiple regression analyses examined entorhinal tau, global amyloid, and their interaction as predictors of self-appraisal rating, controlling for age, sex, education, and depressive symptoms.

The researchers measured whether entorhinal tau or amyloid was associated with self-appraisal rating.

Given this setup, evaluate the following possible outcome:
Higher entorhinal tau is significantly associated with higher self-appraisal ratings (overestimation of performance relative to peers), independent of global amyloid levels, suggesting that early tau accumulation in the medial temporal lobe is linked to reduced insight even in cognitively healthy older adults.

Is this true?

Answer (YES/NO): NO